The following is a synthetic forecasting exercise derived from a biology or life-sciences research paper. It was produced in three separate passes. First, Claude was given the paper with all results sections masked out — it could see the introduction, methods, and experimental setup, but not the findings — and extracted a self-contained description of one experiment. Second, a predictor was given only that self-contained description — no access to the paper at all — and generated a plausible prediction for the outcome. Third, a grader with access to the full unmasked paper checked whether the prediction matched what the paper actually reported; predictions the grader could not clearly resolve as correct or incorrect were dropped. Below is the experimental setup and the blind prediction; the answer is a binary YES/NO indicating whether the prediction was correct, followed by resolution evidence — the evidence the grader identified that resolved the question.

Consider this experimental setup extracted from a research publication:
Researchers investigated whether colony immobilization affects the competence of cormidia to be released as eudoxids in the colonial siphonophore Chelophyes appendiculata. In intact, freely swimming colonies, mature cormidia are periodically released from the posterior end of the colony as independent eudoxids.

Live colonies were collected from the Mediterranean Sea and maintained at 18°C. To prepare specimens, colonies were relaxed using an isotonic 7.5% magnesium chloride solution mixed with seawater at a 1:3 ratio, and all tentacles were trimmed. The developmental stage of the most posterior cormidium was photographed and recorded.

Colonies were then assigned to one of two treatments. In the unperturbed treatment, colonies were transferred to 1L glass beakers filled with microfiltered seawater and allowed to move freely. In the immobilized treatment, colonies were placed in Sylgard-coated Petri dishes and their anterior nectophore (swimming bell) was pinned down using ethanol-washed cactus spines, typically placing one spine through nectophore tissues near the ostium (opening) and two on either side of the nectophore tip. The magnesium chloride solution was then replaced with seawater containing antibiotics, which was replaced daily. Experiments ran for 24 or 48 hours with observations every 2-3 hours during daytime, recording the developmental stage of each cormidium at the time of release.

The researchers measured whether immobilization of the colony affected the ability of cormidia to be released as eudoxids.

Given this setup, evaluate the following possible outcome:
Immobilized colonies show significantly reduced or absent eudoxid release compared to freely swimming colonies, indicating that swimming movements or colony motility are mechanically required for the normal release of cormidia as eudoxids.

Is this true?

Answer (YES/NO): NO